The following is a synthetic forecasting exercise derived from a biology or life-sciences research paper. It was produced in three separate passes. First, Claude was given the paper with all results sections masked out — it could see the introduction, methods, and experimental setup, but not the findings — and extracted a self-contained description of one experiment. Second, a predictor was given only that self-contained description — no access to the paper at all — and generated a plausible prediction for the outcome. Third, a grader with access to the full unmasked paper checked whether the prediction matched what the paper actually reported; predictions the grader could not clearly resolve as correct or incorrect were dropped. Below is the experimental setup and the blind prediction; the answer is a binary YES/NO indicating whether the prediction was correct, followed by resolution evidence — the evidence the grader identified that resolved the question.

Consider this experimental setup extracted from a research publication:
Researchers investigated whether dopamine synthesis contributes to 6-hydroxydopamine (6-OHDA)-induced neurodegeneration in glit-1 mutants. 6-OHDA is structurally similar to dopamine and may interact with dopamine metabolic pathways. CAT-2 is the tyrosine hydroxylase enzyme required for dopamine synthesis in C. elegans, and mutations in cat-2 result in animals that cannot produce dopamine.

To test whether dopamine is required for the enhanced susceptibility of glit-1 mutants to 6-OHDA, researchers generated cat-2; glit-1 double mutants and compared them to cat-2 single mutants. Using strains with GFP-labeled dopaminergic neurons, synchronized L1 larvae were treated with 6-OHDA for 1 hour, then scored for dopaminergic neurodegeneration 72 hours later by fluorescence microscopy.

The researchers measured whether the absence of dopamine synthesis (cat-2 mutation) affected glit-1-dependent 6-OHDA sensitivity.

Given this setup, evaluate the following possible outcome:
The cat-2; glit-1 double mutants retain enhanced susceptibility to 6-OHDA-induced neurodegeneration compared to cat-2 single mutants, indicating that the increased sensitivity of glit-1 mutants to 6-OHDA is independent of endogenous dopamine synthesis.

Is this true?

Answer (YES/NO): NO